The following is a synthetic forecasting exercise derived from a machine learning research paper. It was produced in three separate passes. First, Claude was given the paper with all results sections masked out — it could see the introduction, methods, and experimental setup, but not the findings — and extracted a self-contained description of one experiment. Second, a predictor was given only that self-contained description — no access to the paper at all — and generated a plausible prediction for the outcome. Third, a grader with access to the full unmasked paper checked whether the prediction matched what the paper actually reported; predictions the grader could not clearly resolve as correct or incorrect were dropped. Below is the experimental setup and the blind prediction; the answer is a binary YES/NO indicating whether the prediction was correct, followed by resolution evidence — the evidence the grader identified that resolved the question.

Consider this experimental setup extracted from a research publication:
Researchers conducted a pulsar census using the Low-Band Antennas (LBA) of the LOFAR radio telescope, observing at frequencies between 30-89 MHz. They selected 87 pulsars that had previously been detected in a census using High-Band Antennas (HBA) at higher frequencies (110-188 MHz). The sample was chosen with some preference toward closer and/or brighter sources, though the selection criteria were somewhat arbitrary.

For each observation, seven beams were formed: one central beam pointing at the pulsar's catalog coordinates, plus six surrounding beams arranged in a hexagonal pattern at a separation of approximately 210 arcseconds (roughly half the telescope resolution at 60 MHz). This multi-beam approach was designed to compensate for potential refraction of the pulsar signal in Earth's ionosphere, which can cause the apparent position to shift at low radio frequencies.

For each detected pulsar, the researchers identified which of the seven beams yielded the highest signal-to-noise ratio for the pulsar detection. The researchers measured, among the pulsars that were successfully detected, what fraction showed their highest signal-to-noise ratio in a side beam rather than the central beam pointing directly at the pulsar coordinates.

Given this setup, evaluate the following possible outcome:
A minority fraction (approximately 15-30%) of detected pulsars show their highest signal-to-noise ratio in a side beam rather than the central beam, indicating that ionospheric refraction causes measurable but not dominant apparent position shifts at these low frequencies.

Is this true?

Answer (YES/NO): NO